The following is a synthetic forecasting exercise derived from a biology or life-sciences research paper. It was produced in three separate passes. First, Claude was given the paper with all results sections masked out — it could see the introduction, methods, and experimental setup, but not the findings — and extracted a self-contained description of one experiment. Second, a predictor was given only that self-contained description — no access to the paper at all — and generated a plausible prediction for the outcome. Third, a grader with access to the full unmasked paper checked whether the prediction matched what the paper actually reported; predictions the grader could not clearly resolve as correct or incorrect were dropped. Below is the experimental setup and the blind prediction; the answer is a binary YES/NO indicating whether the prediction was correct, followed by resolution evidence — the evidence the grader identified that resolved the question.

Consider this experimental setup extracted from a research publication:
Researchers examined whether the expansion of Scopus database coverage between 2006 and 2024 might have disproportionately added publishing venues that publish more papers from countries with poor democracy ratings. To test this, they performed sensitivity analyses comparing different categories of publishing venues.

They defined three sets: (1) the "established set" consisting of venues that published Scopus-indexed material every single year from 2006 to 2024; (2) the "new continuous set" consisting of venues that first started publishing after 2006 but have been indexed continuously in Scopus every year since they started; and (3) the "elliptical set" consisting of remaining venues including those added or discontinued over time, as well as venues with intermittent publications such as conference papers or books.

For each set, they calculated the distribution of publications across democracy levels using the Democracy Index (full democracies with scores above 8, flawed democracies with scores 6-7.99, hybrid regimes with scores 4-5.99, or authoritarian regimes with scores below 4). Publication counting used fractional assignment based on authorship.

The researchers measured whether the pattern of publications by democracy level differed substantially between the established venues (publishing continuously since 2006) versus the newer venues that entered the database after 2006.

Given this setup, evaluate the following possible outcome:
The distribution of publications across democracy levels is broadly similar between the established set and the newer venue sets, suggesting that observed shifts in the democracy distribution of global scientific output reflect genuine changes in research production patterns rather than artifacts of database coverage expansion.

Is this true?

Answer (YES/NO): YES